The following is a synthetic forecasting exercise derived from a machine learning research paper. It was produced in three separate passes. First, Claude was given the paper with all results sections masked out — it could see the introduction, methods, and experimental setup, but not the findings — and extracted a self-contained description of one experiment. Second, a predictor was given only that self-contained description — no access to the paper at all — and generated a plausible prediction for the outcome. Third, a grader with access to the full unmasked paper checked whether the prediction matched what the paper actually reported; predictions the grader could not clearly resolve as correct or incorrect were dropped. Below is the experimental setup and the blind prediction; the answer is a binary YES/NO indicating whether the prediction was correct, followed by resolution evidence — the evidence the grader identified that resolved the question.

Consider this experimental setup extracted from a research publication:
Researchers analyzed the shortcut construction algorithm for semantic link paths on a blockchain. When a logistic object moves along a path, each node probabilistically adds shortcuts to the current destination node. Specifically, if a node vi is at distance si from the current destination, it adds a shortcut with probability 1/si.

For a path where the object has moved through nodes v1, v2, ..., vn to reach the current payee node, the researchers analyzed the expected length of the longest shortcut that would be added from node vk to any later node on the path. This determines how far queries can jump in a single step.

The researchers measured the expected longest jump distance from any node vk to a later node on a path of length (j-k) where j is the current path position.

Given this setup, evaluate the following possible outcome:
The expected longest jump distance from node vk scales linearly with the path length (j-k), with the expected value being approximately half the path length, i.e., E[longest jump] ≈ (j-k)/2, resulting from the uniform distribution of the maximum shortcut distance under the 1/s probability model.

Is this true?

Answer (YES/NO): NO